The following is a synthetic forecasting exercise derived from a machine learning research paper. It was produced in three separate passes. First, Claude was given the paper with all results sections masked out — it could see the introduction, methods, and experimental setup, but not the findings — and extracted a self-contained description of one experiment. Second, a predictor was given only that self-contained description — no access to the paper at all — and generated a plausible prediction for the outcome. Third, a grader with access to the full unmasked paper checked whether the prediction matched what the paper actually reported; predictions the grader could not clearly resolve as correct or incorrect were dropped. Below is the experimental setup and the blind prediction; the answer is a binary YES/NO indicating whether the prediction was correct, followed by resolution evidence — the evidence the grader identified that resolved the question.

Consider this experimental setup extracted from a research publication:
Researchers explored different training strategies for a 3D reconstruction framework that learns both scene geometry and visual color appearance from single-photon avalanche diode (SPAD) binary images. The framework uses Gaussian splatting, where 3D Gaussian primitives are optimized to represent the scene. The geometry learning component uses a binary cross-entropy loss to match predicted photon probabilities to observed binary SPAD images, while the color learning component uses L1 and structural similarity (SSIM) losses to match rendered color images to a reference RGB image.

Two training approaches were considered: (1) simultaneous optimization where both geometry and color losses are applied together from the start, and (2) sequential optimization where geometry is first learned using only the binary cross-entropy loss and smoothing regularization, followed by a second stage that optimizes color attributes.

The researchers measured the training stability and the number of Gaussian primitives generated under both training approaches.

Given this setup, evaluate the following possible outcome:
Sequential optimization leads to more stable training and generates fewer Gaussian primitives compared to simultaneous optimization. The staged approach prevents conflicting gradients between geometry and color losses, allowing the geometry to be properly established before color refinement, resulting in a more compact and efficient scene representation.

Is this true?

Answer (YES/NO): YES